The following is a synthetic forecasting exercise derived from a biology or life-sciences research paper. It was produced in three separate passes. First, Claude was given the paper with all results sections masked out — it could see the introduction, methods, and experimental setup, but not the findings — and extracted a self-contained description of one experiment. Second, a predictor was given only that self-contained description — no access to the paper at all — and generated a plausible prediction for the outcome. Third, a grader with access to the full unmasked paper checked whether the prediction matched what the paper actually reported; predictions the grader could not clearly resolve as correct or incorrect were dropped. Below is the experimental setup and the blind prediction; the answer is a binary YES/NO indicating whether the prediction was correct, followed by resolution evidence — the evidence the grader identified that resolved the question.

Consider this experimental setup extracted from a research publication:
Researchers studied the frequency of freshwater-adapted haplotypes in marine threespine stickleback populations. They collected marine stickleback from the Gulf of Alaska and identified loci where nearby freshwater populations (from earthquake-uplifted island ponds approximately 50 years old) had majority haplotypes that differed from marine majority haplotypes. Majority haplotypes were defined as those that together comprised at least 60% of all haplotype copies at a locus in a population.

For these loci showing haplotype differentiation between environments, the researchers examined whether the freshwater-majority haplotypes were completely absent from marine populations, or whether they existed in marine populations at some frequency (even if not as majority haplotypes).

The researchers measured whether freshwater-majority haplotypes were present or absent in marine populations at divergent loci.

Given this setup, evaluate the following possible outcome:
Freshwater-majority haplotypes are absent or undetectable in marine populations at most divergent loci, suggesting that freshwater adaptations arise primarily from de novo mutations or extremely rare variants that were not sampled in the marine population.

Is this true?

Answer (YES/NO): NO